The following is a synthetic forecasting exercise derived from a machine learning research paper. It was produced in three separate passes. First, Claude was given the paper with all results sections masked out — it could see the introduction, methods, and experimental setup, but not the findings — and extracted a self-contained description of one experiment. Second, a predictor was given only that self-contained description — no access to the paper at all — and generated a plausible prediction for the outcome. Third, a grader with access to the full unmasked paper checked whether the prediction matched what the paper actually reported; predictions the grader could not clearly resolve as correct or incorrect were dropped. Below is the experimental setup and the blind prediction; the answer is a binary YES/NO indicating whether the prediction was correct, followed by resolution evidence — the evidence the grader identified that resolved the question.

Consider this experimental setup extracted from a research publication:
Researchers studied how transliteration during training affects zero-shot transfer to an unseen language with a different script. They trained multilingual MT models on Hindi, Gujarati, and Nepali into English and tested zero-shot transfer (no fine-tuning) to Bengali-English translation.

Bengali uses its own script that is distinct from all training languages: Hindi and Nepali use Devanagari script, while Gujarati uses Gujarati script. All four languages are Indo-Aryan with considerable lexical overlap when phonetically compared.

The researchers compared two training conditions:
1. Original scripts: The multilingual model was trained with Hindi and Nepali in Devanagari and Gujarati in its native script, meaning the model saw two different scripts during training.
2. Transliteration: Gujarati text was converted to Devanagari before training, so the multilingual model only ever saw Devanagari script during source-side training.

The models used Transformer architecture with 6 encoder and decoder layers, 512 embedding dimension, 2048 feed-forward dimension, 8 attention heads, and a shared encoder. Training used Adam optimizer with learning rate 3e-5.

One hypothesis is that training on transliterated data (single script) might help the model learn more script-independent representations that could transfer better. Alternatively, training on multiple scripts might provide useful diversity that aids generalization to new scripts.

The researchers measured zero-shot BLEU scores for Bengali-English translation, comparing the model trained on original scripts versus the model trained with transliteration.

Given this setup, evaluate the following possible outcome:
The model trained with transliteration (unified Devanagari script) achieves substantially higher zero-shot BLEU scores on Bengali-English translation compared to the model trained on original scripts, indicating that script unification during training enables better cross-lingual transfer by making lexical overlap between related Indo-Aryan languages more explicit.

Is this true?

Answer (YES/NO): NO